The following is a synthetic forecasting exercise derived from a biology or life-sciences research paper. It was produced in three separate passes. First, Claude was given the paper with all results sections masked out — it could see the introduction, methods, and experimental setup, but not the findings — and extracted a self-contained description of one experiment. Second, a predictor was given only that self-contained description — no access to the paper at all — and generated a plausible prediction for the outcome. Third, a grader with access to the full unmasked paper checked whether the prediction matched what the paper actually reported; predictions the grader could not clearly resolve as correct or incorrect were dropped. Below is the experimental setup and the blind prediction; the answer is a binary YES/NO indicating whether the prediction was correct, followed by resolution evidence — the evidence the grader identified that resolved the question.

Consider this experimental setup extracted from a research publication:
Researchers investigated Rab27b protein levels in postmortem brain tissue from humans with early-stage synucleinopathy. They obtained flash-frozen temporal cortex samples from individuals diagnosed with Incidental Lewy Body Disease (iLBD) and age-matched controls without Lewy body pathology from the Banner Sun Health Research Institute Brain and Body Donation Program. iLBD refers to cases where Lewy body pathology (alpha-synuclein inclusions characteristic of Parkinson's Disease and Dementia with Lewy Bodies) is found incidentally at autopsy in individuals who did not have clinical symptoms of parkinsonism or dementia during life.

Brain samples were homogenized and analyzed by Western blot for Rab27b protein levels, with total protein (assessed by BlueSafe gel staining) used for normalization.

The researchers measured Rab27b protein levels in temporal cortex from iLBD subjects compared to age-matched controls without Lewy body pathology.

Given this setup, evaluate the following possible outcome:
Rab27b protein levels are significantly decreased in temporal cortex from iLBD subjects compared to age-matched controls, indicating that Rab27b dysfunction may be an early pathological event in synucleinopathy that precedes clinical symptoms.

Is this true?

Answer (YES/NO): NO